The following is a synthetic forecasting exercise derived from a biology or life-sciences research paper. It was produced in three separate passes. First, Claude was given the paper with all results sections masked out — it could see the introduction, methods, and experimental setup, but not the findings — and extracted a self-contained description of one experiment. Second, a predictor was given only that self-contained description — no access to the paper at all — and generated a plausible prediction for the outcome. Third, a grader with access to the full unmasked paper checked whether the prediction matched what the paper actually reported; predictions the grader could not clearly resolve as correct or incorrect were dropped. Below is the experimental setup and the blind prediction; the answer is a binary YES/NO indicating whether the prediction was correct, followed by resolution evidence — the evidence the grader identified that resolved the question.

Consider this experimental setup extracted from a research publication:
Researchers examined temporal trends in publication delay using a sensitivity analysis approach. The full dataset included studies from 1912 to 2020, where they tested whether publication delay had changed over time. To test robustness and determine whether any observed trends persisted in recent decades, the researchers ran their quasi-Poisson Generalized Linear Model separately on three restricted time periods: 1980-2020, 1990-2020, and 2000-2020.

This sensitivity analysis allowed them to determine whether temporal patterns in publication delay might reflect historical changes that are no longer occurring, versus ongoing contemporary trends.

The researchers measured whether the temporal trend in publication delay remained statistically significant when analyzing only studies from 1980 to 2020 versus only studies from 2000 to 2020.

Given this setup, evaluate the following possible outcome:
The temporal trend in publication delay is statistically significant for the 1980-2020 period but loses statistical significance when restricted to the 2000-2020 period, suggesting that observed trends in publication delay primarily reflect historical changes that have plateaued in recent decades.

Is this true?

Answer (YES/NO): YES